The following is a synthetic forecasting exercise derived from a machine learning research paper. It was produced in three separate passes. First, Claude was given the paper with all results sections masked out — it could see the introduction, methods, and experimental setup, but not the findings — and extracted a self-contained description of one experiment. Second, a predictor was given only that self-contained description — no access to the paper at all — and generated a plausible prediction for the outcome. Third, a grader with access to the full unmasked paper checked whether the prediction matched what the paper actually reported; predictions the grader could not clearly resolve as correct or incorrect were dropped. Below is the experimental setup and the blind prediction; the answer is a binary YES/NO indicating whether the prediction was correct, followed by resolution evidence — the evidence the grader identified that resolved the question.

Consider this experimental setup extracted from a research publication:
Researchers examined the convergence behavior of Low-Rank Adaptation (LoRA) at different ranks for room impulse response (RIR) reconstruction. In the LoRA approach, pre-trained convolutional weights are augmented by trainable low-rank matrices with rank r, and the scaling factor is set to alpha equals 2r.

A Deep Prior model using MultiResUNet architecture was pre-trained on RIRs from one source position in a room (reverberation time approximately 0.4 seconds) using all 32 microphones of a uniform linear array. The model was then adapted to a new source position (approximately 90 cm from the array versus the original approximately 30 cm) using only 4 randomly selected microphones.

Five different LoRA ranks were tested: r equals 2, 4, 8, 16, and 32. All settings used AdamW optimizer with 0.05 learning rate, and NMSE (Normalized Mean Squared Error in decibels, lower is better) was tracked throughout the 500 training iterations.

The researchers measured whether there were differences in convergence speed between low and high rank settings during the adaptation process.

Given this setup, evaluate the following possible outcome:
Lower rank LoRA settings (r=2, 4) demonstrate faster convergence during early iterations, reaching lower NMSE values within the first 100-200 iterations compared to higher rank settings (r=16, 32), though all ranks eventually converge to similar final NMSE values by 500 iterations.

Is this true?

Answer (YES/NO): NO